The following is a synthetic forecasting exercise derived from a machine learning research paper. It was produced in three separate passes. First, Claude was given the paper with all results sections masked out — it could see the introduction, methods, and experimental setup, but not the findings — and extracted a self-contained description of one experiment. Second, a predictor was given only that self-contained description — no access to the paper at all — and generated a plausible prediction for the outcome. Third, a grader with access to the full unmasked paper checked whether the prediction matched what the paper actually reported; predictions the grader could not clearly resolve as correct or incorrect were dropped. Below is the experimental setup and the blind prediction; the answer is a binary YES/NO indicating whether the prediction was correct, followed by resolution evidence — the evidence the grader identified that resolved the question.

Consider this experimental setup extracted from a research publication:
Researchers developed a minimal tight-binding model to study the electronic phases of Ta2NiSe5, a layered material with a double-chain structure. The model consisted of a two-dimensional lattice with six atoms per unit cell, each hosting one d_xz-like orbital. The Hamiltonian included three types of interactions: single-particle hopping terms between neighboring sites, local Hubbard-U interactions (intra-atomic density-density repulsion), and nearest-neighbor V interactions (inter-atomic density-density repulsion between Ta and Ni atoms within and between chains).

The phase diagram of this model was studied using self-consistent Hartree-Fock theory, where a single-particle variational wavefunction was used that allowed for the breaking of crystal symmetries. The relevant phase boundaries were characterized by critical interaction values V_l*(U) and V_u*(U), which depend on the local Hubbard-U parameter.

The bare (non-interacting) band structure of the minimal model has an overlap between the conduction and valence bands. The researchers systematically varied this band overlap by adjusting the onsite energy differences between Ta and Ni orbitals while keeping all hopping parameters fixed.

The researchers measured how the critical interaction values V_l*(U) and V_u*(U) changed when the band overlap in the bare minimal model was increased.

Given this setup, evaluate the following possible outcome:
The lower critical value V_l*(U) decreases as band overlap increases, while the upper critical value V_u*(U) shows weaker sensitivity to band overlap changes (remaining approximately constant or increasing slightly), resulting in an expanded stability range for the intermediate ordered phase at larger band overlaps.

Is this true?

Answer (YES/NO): NO